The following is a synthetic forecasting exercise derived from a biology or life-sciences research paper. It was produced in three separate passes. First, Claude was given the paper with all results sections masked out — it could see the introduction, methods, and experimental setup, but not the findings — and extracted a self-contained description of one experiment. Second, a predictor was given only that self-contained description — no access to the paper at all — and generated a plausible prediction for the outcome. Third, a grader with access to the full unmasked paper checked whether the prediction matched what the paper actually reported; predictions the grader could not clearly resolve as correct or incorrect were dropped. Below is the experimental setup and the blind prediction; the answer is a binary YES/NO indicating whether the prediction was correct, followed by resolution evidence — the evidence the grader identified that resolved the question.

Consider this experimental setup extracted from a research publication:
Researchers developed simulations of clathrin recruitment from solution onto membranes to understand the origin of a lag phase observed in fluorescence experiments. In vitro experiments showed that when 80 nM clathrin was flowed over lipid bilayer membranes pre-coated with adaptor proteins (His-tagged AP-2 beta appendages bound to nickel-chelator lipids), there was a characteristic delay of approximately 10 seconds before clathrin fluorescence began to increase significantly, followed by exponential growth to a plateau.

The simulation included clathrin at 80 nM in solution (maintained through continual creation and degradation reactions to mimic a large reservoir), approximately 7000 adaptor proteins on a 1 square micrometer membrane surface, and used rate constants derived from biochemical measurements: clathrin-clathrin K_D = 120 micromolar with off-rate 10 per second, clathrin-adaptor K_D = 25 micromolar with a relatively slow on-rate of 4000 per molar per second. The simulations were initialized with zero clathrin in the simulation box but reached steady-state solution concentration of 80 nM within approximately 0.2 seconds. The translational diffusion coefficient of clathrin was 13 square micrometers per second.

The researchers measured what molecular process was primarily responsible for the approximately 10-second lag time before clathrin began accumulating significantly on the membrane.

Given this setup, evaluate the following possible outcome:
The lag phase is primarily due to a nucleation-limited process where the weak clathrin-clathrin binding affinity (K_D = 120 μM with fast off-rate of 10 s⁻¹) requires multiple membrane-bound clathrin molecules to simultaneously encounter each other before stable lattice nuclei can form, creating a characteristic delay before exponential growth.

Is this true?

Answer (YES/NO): NO